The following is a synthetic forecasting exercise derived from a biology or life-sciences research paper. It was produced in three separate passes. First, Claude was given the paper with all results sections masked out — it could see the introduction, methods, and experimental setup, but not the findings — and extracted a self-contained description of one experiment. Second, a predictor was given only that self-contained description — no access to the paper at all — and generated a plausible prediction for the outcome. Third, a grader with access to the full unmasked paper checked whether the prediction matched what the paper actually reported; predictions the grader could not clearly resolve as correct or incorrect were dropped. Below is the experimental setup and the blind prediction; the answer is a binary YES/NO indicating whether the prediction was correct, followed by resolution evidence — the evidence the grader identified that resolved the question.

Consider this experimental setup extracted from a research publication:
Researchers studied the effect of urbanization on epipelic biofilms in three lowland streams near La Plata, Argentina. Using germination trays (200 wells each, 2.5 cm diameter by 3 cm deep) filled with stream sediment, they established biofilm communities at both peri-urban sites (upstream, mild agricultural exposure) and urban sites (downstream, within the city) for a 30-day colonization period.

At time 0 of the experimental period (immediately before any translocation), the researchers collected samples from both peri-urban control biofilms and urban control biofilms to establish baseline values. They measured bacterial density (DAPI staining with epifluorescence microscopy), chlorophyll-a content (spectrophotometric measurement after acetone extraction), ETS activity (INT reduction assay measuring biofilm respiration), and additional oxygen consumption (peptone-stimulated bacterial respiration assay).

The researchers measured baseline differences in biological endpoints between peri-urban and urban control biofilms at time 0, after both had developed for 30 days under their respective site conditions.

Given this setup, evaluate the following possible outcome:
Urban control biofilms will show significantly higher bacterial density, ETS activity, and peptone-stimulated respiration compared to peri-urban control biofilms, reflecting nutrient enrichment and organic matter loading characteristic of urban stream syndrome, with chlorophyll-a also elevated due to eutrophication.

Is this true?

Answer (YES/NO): NO